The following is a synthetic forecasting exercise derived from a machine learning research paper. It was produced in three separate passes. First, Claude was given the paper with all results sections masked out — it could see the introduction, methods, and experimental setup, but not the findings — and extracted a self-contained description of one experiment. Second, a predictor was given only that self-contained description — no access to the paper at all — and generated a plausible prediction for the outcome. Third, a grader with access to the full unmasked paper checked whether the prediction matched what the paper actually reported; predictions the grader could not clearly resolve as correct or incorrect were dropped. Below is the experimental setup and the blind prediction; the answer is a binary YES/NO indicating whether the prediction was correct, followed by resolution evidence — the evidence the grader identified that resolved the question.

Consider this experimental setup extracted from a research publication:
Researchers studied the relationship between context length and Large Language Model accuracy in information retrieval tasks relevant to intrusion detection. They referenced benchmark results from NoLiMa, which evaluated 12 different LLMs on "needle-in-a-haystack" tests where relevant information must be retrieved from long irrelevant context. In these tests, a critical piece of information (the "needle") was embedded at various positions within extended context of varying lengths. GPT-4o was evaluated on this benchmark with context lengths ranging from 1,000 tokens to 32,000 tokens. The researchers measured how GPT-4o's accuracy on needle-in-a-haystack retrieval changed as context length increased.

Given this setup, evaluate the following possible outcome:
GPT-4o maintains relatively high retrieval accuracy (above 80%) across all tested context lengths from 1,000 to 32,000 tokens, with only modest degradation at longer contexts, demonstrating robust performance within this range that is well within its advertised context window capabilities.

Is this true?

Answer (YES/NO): NO